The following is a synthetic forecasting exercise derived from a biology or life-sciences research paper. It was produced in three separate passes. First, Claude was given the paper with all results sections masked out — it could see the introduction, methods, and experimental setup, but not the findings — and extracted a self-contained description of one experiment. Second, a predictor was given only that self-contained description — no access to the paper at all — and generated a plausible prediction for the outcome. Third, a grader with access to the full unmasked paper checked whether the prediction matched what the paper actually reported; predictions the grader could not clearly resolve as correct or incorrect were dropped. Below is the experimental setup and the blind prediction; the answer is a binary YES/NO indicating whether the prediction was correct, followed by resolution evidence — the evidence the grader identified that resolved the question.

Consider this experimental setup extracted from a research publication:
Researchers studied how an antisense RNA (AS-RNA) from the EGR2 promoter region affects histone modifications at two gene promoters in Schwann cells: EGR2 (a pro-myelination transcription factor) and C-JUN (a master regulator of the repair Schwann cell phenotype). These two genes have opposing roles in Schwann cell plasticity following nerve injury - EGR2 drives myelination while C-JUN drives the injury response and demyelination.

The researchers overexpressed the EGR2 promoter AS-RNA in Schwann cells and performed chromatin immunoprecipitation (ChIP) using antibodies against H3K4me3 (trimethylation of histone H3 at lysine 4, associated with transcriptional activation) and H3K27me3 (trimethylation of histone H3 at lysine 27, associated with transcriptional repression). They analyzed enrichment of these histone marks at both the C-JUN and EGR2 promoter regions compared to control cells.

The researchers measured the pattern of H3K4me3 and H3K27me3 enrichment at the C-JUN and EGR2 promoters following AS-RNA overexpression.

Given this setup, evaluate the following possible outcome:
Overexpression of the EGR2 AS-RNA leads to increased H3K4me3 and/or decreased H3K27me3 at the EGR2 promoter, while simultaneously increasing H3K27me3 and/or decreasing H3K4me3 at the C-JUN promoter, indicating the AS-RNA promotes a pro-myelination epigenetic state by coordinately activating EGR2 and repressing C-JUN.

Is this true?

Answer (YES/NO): NO